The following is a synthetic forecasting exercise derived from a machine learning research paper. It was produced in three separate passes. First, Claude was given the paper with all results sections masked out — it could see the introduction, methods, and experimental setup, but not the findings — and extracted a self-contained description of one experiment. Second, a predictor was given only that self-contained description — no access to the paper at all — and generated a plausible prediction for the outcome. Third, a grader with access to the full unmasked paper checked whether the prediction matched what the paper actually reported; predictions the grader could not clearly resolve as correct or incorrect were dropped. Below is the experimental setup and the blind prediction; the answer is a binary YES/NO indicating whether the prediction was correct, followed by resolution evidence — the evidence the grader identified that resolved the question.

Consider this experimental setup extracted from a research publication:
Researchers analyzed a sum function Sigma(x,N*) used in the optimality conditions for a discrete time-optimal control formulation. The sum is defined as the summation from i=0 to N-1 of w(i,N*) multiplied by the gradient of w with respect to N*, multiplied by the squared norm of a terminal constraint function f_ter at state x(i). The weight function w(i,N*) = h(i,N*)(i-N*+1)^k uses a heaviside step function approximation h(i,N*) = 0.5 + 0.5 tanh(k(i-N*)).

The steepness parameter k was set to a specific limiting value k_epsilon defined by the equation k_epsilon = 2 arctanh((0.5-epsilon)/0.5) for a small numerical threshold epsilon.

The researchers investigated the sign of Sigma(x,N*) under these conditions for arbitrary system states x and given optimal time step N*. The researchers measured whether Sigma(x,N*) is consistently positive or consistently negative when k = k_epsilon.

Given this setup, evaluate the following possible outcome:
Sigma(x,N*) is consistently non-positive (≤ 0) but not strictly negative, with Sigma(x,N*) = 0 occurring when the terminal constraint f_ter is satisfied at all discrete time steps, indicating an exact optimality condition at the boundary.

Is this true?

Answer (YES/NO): NO